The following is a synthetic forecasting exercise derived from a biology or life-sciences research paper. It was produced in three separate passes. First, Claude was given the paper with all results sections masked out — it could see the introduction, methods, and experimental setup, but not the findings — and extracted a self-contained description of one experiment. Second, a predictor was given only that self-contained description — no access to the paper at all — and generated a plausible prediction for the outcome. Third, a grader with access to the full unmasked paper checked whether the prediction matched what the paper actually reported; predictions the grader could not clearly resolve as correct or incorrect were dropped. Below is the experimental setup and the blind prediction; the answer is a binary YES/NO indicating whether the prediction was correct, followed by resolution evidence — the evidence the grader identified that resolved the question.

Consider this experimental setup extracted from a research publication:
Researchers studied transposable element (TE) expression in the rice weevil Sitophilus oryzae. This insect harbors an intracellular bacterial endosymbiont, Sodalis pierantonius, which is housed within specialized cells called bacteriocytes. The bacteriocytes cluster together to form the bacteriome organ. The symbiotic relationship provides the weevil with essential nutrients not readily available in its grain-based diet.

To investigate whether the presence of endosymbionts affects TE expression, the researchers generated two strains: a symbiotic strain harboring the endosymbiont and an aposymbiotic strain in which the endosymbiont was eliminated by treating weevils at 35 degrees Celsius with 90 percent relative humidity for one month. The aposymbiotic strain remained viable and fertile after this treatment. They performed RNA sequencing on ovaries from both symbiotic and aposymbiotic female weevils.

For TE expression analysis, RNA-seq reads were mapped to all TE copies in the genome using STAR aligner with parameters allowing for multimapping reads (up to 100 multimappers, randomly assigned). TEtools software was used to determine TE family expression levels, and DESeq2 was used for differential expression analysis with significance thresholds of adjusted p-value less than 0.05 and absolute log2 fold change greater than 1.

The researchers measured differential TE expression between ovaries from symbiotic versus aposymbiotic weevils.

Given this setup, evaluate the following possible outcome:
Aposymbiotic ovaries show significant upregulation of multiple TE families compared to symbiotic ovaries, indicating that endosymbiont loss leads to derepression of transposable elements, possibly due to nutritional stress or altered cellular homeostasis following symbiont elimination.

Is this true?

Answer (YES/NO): NO